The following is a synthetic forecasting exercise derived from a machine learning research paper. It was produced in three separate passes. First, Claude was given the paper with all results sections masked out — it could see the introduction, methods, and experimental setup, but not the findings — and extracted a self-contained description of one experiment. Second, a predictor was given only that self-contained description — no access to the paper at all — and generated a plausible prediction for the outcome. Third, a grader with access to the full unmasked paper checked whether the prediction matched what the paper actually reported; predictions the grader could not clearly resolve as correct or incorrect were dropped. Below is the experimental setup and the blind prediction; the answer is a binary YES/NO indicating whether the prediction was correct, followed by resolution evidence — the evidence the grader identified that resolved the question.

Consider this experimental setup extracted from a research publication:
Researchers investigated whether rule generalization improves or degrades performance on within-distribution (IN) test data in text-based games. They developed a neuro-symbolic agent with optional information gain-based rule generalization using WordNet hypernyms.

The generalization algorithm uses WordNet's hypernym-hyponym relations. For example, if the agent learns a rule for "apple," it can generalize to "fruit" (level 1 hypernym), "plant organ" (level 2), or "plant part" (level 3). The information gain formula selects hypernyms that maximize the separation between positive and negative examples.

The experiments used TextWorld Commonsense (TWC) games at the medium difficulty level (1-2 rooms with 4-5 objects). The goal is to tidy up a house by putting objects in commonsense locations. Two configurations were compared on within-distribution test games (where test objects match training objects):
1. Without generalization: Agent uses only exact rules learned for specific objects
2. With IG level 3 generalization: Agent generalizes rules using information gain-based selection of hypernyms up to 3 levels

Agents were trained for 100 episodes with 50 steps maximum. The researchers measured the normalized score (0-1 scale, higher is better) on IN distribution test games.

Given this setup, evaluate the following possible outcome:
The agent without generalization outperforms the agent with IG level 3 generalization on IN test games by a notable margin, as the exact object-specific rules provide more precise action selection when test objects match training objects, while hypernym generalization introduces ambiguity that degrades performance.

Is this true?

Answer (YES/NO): NO